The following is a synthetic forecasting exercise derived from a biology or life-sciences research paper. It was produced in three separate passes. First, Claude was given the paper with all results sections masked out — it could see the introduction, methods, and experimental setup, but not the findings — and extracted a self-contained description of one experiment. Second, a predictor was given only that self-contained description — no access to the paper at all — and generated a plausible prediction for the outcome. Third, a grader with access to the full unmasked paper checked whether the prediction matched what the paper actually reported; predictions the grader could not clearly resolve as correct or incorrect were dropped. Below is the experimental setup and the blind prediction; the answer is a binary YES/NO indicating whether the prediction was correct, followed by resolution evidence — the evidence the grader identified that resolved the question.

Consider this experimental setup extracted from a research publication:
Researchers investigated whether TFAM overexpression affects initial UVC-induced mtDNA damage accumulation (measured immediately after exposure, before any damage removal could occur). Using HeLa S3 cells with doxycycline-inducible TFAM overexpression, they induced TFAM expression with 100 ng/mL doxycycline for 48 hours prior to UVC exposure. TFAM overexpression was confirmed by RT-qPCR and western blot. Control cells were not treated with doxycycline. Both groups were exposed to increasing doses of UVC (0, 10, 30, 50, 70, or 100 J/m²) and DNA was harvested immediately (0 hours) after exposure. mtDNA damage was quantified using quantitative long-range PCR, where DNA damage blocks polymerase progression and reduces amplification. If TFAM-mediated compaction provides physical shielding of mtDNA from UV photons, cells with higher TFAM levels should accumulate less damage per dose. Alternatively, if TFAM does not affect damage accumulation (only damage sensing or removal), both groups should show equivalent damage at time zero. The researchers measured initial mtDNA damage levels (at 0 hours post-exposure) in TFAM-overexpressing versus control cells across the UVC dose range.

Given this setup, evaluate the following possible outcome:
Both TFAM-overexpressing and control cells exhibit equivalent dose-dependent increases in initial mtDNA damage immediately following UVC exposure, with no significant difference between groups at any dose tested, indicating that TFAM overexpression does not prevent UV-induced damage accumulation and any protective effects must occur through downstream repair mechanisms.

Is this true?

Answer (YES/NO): YES